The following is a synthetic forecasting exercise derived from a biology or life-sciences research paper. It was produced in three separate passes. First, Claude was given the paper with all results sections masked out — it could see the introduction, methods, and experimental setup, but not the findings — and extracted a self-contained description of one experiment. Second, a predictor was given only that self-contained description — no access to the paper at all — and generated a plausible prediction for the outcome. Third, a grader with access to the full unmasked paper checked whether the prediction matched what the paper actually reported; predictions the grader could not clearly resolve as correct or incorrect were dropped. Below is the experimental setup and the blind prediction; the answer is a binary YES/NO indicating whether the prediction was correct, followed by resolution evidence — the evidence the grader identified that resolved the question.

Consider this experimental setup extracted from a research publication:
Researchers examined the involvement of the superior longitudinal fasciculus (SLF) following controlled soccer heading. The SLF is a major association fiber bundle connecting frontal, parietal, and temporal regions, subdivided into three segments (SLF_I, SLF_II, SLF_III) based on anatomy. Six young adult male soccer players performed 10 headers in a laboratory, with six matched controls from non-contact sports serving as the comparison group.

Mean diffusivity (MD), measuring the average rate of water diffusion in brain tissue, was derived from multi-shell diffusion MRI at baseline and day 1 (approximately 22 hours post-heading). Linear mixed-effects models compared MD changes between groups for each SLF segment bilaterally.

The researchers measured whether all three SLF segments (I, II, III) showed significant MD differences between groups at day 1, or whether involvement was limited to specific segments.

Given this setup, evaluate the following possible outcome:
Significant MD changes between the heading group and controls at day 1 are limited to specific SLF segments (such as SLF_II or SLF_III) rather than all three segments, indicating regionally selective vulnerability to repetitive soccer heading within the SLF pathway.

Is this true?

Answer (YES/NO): NO